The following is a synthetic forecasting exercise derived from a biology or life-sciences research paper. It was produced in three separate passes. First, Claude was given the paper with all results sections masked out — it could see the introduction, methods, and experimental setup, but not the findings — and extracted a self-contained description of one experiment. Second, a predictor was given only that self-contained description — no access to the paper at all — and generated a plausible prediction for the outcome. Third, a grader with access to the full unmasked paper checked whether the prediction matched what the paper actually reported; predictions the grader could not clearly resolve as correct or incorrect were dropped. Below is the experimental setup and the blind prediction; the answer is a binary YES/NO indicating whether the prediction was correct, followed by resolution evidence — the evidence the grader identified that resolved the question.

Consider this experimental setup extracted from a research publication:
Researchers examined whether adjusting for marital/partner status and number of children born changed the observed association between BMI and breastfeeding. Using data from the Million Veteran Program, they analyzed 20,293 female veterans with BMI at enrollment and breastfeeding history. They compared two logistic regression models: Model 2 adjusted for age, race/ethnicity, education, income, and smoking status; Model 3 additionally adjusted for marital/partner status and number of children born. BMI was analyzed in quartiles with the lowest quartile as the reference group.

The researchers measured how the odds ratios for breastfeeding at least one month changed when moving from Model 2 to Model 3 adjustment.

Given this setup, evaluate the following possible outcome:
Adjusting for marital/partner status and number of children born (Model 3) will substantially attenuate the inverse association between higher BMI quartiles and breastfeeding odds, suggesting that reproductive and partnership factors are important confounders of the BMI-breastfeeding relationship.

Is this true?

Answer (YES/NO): NO